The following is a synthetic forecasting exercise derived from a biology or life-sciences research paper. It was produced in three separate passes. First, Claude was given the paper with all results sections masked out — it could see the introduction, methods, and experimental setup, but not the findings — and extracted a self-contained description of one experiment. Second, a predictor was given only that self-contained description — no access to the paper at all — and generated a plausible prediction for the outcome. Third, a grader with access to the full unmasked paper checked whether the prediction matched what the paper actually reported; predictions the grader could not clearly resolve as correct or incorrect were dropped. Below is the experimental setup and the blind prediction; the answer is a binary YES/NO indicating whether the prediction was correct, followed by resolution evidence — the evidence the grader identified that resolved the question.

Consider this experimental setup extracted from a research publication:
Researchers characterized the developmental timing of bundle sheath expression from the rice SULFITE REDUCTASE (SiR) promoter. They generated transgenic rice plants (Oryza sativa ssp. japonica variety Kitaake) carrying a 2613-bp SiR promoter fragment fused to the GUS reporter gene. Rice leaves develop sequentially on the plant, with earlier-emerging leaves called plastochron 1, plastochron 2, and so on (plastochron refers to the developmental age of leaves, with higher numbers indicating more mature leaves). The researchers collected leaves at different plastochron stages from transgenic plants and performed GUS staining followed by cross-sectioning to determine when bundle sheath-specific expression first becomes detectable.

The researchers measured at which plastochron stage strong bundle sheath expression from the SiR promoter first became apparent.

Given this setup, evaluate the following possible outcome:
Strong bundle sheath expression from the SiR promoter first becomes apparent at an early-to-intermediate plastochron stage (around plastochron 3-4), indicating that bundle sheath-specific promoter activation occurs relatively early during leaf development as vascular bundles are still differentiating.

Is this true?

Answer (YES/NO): YES